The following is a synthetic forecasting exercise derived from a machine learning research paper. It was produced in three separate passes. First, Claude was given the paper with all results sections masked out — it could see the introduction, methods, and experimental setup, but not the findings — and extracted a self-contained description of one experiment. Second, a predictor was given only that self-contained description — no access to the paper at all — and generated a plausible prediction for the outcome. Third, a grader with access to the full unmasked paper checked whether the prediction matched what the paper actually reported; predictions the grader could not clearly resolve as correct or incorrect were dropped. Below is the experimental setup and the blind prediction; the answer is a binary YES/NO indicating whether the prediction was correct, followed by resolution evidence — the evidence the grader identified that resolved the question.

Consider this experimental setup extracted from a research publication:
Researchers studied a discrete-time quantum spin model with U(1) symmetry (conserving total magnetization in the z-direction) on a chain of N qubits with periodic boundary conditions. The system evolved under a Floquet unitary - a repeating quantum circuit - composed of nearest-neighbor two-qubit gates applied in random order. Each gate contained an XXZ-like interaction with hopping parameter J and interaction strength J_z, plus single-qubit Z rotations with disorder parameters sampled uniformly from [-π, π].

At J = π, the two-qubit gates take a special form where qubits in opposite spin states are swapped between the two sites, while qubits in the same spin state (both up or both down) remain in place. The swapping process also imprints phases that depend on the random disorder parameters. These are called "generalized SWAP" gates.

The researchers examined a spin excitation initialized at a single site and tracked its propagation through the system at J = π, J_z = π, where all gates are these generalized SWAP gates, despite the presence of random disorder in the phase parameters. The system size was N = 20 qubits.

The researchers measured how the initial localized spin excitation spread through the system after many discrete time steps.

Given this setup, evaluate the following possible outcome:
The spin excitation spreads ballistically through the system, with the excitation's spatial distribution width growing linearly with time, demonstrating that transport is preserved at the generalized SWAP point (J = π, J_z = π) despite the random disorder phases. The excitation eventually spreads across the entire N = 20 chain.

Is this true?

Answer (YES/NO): NO